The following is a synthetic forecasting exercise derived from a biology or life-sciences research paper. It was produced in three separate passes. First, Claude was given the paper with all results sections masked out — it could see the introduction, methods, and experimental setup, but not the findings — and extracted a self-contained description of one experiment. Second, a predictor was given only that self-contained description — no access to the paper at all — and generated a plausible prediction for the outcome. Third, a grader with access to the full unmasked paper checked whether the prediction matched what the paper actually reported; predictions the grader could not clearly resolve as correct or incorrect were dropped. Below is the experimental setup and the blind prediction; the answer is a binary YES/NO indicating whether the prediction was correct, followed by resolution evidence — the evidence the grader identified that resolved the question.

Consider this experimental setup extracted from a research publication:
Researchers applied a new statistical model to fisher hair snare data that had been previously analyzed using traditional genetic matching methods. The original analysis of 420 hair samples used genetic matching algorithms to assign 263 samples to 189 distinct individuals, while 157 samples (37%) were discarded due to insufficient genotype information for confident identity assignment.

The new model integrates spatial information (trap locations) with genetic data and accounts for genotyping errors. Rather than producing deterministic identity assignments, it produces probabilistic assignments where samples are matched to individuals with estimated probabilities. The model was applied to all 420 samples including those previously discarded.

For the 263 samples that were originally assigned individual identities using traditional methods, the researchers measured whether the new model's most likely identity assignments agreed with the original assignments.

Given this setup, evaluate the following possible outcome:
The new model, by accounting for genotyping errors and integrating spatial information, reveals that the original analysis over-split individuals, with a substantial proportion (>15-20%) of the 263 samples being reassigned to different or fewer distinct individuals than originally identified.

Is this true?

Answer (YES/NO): NO